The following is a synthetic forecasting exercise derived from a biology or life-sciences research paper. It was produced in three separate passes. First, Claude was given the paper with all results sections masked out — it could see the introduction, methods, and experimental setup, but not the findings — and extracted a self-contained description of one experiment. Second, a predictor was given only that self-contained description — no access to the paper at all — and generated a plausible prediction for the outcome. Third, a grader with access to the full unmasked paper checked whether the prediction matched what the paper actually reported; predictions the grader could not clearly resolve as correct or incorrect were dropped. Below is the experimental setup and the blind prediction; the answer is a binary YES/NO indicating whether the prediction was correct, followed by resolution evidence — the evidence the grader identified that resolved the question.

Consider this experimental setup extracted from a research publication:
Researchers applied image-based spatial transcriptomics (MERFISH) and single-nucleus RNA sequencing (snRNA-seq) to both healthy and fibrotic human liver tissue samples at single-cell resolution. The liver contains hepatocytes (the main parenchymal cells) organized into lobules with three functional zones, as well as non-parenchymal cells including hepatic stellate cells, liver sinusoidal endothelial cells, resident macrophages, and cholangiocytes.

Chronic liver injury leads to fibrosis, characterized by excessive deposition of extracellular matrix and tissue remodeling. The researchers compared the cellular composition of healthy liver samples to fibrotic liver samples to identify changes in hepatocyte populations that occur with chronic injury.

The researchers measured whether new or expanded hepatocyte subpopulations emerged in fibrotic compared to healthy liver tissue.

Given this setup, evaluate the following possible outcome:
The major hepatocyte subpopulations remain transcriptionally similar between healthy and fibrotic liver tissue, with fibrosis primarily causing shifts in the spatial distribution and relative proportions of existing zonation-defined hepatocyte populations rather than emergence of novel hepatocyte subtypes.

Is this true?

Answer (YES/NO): NO